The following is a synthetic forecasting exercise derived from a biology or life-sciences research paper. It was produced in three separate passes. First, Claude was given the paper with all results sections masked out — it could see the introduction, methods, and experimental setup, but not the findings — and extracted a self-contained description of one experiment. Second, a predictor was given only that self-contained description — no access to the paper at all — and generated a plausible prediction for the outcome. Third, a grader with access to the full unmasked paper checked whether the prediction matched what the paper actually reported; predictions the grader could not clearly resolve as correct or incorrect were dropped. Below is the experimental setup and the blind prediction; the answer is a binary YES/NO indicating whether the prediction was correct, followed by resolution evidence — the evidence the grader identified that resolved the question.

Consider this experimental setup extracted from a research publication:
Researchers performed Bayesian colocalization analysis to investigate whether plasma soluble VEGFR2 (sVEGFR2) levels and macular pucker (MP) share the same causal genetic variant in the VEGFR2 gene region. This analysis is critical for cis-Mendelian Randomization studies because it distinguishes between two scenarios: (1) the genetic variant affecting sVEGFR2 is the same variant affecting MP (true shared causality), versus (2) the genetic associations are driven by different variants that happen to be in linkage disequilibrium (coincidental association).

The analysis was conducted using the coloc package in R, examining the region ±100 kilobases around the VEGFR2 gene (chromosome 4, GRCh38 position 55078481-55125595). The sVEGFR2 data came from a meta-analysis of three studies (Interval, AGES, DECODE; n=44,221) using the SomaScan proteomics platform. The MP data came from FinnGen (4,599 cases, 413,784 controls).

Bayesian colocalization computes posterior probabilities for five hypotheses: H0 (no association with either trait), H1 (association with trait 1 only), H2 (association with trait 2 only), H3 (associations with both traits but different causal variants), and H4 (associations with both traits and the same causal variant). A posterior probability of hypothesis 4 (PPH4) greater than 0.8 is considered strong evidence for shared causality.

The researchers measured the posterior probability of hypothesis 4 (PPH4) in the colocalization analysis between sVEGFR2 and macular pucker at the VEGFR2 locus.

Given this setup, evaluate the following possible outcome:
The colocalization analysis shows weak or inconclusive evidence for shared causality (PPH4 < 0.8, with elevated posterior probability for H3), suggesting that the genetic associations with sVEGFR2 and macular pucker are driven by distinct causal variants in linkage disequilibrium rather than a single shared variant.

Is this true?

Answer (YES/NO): NO